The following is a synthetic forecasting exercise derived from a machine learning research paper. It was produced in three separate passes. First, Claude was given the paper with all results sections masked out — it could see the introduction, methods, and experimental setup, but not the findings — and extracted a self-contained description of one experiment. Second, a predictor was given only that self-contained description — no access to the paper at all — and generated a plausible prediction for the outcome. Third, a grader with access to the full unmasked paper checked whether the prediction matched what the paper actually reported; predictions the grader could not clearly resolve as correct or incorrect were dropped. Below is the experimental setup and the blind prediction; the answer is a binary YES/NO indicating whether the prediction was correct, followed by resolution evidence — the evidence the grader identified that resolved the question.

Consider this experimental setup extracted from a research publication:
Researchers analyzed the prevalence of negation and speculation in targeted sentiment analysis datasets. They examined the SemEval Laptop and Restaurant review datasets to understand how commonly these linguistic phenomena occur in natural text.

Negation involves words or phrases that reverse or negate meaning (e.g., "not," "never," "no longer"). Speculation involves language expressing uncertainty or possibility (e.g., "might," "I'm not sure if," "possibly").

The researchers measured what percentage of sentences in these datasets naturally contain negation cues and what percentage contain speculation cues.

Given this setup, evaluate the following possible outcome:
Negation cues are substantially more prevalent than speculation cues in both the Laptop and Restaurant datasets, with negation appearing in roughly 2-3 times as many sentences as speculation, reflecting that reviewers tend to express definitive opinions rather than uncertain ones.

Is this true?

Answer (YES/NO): NO